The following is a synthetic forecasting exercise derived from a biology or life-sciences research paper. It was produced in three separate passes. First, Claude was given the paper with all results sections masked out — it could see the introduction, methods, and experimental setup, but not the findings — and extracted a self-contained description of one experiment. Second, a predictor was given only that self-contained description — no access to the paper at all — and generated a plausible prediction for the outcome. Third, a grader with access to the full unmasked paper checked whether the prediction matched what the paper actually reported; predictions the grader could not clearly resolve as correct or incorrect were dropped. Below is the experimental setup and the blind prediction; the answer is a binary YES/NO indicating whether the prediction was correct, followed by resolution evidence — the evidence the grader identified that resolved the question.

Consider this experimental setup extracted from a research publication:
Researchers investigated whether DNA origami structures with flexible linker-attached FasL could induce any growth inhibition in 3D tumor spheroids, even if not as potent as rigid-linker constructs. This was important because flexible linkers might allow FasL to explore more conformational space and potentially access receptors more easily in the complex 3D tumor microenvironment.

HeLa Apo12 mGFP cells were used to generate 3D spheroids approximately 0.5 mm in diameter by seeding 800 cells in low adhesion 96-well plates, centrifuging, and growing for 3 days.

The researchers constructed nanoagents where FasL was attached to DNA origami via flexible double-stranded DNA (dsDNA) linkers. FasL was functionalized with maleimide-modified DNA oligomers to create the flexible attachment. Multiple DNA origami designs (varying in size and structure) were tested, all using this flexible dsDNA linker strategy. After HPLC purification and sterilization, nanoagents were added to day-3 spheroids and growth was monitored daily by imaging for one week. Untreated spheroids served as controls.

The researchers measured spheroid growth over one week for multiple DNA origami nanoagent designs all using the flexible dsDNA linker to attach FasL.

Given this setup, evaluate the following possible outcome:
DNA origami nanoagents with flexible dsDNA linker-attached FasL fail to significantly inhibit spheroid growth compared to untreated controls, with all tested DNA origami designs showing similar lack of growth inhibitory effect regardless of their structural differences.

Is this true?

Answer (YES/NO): YES